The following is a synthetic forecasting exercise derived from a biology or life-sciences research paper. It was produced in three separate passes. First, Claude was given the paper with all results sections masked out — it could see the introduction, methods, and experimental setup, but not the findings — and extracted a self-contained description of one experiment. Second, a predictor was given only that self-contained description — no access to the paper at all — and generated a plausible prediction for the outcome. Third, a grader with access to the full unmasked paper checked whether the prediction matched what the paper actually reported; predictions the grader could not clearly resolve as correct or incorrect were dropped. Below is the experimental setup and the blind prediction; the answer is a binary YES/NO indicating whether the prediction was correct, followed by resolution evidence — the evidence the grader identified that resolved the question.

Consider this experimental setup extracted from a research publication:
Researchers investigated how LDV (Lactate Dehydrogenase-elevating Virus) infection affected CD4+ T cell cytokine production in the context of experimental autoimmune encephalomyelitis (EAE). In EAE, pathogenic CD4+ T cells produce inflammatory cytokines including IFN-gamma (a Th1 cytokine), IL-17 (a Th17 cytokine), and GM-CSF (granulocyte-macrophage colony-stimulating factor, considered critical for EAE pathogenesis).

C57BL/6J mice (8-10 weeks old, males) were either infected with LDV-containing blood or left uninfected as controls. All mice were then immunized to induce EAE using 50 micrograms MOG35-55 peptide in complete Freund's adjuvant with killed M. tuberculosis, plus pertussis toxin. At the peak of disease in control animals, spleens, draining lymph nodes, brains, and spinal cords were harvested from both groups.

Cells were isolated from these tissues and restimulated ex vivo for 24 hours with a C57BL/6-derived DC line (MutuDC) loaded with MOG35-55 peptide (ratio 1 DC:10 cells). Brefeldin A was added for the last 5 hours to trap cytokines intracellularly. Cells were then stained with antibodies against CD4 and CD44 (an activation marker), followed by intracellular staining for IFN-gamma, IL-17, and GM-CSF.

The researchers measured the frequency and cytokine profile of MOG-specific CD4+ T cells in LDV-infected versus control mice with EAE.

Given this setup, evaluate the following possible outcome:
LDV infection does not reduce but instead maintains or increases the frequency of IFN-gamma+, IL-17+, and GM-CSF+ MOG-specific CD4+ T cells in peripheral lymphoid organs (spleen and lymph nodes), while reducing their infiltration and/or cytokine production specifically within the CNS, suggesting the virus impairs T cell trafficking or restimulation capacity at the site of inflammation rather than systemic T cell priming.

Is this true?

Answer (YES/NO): NO